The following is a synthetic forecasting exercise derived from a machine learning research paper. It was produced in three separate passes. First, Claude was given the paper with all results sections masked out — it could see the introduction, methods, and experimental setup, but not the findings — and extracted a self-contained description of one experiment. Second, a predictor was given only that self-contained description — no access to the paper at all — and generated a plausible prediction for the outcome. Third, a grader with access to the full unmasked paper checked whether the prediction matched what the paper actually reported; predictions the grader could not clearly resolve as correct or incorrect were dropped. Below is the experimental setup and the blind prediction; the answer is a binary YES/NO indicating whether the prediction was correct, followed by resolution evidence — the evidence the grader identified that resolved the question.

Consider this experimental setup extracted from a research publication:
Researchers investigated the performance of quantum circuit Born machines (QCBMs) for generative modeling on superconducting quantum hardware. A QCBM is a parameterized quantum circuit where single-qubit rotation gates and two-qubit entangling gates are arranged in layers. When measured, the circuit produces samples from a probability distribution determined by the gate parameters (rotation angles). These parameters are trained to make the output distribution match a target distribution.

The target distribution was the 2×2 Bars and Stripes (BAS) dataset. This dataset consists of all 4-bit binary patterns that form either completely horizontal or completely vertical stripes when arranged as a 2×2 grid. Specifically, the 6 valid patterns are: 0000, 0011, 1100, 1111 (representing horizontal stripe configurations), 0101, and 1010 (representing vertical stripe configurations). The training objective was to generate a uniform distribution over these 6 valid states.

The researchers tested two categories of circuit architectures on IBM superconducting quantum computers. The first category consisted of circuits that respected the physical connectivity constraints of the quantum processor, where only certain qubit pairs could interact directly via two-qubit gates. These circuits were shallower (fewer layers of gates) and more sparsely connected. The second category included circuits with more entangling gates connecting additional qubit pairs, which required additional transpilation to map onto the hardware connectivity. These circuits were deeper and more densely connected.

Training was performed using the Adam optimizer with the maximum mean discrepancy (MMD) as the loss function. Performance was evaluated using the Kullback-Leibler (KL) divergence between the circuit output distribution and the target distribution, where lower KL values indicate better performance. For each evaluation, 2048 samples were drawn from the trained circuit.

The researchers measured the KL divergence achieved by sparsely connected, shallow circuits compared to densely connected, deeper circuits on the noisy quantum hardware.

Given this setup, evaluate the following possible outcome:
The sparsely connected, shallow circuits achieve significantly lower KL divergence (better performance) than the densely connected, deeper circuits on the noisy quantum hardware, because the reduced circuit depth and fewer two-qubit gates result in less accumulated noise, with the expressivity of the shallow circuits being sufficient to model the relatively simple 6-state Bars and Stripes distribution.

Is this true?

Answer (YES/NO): YES